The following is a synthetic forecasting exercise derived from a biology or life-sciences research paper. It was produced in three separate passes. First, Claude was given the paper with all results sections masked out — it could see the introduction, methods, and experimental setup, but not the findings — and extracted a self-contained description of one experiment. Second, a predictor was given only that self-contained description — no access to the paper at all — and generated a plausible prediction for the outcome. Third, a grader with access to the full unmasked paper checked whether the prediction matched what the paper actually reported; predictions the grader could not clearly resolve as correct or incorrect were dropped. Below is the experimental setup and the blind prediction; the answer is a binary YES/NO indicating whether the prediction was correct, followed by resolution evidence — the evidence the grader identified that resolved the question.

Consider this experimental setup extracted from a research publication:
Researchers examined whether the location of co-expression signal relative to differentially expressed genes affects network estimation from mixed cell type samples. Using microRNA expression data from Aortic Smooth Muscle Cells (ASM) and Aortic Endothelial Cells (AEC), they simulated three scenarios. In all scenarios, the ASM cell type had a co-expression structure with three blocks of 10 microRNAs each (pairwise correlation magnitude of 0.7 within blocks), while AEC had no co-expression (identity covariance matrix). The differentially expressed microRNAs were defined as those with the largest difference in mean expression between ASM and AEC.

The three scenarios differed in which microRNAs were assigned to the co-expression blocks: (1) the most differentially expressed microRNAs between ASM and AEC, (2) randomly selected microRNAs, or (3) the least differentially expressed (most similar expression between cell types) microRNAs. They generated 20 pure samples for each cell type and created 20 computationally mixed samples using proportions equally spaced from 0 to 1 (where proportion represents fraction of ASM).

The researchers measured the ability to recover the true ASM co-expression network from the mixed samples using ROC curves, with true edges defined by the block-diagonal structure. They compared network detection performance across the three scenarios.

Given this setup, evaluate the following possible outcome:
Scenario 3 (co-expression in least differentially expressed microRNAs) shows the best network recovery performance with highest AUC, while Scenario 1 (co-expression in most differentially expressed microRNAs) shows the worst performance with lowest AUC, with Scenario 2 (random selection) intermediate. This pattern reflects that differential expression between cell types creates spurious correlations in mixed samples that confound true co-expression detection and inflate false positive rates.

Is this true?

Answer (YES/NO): NO